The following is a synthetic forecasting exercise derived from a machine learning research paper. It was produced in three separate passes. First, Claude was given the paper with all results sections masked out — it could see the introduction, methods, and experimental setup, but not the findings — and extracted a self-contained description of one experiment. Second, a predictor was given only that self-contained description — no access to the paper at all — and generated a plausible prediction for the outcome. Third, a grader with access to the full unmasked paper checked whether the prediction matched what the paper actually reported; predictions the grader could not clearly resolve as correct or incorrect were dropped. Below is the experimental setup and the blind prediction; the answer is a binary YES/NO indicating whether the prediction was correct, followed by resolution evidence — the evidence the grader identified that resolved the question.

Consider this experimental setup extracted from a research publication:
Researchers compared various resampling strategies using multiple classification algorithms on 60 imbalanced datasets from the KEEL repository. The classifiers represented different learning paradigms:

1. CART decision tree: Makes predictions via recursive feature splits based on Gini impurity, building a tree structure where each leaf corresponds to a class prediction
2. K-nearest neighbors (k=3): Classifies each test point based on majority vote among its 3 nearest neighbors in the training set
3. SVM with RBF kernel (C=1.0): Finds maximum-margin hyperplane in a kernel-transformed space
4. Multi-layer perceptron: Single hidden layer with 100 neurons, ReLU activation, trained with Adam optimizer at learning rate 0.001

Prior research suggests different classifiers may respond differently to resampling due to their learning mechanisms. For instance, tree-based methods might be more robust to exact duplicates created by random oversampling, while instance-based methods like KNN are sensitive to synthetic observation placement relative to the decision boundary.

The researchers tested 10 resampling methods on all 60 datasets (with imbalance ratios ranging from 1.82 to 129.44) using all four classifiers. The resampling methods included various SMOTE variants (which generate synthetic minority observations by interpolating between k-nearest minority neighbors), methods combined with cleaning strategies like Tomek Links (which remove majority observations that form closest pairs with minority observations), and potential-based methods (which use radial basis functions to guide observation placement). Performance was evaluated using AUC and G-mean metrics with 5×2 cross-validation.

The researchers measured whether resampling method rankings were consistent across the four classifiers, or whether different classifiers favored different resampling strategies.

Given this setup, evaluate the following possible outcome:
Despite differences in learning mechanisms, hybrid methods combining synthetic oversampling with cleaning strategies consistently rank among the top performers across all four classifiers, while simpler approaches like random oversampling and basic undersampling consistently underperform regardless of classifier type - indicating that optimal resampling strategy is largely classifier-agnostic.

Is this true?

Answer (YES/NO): NO